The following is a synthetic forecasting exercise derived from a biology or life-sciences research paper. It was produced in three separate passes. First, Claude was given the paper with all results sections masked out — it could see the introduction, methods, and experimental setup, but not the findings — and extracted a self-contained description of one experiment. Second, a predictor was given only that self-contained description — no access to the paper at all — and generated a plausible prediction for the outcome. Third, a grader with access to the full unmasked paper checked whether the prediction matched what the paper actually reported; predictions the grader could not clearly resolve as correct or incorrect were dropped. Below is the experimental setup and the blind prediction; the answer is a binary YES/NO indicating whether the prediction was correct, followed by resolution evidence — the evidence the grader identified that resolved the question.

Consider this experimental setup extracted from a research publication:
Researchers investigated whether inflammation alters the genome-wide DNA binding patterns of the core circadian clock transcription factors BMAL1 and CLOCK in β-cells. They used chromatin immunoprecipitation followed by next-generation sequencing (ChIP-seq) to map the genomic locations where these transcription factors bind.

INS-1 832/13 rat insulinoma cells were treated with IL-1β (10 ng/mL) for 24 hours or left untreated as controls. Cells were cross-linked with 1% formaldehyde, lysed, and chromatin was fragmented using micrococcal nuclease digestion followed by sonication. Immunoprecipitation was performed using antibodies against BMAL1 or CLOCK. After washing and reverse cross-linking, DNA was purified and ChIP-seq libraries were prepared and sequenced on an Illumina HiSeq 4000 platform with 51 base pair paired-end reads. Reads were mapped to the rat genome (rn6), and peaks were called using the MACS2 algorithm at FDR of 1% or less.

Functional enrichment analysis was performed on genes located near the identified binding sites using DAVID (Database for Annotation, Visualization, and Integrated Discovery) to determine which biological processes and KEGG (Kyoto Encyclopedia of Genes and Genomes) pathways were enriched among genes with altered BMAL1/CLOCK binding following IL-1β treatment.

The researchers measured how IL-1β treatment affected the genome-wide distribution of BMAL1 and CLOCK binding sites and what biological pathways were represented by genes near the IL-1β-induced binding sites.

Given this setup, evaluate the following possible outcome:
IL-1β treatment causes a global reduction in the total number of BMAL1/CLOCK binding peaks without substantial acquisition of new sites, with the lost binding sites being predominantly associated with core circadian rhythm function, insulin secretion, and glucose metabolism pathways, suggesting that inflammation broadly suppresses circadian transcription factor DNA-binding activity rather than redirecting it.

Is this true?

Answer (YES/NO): NO